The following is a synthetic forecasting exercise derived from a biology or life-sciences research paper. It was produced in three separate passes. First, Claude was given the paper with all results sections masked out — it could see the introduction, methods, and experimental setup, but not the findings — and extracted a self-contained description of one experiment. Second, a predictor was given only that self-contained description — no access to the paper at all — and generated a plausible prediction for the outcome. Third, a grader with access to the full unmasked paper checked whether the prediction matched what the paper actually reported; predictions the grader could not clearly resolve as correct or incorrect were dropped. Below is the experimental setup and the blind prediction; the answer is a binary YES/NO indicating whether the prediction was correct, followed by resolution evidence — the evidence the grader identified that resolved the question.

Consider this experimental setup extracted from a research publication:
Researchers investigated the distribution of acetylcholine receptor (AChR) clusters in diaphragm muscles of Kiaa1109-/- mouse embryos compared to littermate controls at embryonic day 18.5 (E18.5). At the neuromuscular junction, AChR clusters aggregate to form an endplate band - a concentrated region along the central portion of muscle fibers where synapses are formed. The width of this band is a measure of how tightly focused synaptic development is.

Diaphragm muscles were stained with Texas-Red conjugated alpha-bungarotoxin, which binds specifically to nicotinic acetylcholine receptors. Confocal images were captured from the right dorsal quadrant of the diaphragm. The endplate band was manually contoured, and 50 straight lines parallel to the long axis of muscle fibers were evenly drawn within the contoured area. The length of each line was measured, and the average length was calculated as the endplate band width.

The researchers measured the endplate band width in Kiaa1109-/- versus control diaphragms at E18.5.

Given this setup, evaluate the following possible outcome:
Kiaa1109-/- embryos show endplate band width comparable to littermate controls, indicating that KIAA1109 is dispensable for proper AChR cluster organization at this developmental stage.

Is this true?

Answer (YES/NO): NO